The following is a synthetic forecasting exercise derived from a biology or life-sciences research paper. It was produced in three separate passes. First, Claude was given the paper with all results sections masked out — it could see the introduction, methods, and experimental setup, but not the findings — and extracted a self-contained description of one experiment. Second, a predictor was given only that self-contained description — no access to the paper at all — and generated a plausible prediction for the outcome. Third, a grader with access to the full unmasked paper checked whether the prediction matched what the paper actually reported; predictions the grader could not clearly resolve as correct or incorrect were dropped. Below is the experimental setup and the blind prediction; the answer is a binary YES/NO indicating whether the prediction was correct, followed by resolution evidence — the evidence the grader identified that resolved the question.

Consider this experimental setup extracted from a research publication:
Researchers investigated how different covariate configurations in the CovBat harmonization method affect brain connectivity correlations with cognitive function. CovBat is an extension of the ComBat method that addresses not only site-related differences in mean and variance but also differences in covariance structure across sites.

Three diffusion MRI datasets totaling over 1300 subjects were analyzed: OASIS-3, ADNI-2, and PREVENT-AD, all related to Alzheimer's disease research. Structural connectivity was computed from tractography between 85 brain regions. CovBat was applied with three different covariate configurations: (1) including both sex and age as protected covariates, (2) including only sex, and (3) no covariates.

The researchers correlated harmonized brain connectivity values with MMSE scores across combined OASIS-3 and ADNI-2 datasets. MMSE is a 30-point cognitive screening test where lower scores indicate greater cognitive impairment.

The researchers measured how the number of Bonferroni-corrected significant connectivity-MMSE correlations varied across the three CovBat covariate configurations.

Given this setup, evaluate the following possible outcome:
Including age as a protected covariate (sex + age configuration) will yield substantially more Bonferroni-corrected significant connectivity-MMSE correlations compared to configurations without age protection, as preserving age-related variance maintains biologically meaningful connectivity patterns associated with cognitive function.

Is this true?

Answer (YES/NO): NO